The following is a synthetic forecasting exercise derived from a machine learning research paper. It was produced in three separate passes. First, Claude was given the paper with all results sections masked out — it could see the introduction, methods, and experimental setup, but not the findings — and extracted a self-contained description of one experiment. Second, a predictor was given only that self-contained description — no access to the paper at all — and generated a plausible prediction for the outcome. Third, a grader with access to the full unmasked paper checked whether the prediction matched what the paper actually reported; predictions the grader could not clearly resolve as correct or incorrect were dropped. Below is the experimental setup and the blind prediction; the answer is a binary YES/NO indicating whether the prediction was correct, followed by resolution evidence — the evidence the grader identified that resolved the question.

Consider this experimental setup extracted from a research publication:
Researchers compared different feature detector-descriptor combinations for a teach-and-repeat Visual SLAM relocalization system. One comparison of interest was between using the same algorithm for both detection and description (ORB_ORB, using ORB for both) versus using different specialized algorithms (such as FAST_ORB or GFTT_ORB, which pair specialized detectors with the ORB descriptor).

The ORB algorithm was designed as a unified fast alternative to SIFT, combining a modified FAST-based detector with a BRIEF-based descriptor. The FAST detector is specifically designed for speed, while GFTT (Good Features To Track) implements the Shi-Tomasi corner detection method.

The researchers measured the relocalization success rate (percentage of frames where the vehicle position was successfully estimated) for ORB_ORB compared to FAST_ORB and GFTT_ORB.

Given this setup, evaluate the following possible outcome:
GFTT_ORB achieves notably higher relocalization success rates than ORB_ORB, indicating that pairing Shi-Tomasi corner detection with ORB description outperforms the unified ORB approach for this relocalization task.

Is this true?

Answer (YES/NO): YES